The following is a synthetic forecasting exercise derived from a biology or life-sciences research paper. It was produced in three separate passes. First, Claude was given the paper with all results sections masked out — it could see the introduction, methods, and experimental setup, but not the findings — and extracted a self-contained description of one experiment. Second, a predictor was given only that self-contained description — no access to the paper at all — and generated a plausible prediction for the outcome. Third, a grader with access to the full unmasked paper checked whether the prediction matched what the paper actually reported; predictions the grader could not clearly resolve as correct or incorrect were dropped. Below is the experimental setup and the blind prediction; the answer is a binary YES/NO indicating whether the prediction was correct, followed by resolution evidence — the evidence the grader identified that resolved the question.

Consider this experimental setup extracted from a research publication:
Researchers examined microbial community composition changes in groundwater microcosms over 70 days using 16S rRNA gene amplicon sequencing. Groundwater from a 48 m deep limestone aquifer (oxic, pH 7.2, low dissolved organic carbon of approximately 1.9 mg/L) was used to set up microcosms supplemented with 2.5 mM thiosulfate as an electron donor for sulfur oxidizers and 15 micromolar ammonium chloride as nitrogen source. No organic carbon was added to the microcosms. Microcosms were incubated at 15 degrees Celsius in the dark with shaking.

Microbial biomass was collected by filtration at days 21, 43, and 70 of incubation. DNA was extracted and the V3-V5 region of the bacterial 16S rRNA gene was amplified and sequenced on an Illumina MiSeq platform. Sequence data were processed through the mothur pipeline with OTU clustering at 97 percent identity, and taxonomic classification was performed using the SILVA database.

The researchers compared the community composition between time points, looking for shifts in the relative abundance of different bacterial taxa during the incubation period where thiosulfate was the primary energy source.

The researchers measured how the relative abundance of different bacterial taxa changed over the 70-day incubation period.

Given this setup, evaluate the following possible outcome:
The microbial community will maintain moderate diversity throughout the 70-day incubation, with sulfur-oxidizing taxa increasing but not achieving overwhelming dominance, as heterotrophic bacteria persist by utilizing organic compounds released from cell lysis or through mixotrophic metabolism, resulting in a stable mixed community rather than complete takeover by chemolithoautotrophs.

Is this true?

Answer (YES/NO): YES